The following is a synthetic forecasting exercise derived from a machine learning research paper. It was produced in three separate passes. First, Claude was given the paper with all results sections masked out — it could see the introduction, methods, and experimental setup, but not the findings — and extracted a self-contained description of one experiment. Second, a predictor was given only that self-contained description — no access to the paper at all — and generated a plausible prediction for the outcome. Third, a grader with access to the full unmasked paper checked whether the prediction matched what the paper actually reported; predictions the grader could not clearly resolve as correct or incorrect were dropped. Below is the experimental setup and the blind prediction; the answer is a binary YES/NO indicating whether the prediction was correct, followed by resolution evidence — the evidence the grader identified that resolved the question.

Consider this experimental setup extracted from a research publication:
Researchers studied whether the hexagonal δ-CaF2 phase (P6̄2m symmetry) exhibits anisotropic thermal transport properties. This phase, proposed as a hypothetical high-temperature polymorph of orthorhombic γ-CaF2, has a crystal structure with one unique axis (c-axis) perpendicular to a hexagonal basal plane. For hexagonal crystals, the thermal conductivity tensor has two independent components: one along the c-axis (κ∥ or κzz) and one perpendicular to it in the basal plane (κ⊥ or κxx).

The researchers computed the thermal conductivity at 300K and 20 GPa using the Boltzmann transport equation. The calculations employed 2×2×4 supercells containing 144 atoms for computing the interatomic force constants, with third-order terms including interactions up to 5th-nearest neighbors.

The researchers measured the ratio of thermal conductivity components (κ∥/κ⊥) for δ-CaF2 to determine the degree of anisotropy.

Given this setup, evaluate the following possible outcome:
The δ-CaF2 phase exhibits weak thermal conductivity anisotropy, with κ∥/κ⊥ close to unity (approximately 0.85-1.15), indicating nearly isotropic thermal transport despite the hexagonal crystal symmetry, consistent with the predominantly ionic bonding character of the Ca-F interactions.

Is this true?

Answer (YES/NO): NO